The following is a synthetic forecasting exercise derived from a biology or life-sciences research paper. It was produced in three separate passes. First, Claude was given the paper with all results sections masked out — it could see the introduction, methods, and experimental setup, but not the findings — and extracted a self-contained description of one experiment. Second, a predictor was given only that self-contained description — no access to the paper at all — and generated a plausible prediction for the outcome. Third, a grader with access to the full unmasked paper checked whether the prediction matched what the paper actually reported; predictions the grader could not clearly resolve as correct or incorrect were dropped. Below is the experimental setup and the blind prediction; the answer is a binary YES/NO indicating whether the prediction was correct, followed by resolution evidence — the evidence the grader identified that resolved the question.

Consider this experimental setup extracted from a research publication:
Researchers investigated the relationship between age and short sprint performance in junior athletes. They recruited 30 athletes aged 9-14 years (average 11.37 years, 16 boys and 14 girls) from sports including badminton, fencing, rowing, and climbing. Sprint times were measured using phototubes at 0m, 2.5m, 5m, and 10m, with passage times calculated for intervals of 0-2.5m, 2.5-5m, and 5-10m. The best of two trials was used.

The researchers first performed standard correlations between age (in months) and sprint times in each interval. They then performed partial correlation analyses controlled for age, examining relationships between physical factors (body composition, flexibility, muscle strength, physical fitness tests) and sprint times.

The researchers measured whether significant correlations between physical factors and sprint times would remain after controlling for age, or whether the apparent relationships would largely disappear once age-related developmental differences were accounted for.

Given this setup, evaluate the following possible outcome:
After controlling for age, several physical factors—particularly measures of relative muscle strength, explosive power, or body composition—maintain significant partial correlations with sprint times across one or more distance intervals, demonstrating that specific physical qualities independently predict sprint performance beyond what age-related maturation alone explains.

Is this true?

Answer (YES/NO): YES